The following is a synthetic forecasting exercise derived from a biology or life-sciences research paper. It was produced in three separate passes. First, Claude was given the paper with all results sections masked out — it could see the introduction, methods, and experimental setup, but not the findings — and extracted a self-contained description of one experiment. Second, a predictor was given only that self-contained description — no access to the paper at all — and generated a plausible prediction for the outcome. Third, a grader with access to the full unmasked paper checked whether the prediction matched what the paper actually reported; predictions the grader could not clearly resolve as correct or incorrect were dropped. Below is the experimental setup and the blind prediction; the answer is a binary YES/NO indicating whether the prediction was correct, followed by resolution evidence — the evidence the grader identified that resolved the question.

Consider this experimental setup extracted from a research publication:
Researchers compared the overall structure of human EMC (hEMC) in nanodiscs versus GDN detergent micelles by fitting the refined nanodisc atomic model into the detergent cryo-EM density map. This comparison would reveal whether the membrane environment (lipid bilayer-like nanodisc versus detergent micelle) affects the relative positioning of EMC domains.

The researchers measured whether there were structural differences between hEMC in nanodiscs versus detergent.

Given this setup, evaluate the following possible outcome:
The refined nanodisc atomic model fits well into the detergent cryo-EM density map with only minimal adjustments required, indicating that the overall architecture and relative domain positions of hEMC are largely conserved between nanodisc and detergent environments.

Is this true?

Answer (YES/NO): NO